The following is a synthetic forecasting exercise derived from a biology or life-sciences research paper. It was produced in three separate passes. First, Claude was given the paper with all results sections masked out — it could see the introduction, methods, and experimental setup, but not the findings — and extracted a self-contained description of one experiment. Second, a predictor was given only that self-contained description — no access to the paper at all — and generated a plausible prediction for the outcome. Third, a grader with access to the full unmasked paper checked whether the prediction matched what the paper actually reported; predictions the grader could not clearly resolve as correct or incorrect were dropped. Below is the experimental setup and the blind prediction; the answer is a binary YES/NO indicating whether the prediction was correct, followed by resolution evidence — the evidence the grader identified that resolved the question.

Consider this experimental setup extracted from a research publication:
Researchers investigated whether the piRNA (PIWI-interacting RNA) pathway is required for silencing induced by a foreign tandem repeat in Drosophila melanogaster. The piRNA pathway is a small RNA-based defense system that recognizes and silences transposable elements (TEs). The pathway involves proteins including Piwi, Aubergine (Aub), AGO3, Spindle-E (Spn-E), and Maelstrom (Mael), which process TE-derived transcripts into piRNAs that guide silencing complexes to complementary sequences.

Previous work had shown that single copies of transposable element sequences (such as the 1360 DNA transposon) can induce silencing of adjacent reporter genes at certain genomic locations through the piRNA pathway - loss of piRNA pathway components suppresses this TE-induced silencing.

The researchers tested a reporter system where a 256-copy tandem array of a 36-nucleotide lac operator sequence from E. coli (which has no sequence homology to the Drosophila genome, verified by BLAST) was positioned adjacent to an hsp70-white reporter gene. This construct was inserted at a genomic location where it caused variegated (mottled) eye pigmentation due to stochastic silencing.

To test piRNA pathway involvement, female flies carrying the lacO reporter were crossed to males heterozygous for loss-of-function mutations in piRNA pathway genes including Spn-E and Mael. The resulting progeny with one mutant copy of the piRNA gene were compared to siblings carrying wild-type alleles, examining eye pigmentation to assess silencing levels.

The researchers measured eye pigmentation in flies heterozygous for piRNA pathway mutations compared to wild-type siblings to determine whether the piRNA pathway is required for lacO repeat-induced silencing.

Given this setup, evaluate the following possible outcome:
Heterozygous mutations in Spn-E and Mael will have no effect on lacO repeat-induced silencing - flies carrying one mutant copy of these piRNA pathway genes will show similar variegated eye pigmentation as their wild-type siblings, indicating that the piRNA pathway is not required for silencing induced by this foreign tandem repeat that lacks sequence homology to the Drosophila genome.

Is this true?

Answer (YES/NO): NO